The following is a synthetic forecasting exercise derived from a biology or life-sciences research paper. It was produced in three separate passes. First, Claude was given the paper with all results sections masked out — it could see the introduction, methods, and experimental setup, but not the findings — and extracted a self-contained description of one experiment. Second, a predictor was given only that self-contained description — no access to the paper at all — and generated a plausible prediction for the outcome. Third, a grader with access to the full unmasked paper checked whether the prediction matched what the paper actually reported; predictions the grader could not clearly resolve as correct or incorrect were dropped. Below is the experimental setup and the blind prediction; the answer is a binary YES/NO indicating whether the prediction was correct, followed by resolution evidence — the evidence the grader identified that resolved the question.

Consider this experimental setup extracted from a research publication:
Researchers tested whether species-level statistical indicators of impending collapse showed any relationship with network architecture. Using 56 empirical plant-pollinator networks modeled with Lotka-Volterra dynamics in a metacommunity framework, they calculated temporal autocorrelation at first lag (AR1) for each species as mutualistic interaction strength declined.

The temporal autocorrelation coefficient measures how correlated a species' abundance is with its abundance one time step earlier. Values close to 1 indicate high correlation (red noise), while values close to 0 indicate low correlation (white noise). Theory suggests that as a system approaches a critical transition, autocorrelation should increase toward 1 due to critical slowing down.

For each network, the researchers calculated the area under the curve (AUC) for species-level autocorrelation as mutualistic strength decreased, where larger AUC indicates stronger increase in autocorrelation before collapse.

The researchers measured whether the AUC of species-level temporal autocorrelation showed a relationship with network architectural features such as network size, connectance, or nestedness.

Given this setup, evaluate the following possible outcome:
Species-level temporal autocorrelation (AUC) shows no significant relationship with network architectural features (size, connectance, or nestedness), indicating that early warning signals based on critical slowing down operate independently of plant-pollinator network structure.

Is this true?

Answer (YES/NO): YES